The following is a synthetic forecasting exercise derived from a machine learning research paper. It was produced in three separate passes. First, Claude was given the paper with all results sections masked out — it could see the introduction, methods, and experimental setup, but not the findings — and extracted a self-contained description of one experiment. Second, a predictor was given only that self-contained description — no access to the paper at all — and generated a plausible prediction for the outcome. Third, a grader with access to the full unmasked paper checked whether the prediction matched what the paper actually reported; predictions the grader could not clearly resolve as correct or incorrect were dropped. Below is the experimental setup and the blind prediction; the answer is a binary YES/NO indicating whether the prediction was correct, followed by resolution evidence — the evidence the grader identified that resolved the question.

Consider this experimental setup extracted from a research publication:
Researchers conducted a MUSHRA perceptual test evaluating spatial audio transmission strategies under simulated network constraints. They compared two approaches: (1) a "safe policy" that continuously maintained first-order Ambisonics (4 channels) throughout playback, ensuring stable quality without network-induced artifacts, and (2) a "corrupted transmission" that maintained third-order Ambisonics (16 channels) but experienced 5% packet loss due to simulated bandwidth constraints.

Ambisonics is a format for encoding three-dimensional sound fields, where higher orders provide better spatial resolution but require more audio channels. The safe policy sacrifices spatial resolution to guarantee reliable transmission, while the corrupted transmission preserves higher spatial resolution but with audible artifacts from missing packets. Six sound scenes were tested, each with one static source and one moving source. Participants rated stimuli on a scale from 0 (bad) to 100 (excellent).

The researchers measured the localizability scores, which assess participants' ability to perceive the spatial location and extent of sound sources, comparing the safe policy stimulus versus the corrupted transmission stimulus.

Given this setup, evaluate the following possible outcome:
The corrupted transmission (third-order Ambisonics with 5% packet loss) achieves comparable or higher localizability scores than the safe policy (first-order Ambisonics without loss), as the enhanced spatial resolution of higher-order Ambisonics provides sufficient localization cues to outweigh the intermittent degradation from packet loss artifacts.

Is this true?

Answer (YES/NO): NO